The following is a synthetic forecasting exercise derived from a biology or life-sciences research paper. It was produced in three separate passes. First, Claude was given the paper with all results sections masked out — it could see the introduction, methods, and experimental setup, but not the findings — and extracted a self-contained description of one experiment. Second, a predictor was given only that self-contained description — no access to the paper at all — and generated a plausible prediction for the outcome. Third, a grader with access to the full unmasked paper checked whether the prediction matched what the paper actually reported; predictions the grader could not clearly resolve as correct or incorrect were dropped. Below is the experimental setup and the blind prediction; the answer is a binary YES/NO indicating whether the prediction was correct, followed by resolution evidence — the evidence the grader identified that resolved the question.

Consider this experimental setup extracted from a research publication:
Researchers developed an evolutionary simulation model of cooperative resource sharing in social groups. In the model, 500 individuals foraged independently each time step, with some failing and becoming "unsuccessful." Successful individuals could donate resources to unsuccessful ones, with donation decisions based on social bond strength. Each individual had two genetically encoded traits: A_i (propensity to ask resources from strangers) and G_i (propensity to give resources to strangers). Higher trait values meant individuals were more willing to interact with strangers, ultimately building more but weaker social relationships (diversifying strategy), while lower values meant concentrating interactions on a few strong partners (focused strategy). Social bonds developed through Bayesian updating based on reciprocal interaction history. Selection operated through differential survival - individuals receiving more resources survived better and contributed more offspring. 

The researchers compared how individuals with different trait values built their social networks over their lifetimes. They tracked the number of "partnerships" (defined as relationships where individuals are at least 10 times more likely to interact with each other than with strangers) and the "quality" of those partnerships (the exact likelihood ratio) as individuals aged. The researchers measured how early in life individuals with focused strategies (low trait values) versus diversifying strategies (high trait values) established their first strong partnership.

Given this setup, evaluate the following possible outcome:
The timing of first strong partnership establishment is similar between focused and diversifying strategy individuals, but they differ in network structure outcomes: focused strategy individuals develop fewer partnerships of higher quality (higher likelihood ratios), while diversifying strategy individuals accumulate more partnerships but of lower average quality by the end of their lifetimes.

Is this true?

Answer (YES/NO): NO